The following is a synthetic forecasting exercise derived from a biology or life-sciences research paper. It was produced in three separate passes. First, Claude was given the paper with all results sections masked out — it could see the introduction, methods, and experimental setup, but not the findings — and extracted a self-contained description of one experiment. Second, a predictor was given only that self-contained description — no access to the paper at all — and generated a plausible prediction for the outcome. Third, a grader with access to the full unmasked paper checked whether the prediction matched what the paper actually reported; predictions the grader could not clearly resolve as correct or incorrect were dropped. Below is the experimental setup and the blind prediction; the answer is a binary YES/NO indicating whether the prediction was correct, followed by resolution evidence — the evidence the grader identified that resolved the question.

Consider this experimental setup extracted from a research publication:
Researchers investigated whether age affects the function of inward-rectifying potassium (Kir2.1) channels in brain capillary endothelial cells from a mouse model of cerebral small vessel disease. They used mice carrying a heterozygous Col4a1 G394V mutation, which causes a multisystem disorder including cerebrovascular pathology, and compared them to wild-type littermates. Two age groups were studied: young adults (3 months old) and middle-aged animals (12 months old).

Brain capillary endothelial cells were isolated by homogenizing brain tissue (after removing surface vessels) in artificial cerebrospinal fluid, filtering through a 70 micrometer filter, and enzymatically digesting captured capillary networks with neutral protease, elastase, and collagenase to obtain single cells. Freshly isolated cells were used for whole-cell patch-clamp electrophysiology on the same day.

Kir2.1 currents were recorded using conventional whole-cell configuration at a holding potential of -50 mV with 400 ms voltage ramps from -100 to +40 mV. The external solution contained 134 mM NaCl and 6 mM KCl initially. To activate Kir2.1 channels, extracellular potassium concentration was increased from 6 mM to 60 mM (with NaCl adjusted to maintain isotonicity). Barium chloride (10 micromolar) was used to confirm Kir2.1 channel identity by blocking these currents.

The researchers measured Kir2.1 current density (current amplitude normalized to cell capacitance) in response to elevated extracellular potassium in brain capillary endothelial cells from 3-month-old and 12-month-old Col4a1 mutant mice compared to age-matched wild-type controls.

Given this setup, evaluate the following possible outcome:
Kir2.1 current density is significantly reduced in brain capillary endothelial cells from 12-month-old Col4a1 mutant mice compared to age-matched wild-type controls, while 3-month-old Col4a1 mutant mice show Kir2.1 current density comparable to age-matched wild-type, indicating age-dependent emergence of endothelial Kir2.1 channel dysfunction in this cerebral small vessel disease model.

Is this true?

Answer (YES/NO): YES